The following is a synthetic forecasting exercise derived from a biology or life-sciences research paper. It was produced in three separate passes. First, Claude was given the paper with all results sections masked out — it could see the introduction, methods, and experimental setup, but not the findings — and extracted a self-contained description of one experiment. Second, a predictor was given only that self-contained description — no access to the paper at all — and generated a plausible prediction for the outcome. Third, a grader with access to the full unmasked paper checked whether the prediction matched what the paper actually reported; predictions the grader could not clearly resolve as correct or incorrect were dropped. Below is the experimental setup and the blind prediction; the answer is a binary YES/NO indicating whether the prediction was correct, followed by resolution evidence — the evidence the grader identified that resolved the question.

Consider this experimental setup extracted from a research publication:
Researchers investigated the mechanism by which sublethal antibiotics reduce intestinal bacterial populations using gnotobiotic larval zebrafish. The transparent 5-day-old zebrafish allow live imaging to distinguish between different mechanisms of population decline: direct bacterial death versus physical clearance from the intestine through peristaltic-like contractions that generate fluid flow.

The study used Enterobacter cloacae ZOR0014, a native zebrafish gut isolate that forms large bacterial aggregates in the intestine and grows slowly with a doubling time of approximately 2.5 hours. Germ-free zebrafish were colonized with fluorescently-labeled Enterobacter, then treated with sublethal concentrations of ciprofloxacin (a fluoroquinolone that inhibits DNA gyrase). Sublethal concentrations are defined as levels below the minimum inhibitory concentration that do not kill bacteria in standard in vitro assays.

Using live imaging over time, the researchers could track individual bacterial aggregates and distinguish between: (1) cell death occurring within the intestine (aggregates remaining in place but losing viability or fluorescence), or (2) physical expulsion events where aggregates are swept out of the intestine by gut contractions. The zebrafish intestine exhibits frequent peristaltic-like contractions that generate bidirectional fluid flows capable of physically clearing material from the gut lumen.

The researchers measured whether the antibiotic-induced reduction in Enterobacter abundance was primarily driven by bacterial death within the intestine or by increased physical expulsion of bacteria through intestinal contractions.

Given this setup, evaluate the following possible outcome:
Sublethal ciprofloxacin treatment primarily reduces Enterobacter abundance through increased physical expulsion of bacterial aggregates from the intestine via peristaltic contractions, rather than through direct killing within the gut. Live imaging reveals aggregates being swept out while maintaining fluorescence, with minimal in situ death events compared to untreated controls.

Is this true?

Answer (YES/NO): NO